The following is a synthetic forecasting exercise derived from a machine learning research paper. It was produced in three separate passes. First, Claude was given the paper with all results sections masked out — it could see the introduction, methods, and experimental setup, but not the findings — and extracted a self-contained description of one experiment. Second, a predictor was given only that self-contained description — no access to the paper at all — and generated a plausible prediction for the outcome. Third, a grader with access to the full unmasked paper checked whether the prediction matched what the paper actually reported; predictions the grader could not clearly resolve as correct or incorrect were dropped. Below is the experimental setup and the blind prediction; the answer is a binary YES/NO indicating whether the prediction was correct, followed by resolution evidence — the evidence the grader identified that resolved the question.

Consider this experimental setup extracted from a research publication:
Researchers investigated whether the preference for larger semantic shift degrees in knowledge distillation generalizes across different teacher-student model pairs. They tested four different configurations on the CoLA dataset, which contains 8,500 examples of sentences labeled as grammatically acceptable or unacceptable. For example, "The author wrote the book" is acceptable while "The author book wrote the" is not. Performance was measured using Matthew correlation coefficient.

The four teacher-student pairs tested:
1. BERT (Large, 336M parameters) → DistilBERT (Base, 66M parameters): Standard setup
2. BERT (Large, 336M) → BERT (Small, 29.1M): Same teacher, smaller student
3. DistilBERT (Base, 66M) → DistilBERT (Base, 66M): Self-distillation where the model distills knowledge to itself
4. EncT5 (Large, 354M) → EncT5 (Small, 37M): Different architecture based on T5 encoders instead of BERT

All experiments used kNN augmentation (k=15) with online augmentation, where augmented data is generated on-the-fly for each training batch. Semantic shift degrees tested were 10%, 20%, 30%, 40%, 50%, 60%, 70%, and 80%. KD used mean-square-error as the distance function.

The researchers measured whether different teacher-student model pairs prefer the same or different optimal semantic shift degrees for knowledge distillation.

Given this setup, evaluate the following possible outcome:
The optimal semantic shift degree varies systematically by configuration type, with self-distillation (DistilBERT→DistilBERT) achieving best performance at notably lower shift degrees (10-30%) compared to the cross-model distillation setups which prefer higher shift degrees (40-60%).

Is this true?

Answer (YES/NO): NO